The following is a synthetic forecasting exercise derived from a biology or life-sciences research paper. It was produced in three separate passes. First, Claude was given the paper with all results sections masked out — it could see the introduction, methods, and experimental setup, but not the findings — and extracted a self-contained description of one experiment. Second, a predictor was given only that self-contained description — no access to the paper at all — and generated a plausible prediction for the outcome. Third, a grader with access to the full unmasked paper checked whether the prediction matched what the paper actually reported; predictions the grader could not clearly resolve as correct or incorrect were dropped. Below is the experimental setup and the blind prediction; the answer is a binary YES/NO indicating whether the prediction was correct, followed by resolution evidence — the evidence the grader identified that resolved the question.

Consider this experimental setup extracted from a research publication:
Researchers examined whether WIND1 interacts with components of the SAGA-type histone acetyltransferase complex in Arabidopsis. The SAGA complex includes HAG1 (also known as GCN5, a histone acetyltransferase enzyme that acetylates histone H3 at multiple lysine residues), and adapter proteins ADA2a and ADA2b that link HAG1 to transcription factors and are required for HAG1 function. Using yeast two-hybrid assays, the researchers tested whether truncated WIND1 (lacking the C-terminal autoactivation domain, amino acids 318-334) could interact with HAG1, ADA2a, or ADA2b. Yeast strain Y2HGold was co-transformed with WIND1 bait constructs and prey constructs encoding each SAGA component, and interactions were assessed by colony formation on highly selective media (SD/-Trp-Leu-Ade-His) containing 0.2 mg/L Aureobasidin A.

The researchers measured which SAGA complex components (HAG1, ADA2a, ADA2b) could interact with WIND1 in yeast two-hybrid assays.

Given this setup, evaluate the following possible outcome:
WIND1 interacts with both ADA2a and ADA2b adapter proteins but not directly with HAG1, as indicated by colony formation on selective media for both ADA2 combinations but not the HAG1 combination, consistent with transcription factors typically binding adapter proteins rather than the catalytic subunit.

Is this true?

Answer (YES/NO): YES